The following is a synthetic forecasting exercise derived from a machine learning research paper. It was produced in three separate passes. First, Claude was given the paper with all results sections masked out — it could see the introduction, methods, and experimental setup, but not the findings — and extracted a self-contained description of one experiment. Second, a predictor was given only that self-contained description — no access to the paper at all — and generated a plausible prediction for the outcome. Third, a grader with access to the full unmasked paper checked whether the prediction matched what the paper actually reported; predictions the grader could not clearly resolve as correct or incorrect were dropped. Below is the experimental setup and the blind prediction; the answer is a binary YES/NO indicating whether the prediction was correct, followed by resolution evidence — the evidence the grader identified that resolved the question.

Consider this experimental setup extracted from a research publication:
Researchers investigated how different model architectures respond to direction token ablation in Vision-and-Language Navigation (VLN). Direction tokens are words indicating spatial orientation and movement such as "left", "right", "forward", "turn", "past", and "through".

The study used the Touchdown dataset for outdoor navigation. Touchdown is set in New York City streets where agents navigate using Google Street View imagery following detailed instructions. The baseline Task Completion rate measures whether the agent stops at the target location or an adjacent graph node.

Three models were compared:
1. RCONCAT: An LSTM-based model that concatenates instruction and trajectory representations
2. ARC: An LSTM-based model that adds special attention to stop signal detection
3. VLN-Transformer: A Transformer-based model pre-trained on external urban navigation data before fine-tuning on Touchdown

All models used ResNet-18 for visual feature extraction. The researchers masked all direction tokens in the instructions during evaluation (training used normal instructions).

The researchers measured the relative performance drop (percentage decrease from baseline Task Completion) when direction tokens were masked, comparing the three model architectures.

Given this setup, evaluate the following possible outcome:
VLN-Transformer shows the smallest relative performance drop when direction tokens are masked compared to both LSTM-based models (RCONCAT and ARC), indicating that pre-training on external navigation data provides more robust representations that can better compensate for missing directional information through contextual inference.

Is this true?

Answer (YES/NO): YES